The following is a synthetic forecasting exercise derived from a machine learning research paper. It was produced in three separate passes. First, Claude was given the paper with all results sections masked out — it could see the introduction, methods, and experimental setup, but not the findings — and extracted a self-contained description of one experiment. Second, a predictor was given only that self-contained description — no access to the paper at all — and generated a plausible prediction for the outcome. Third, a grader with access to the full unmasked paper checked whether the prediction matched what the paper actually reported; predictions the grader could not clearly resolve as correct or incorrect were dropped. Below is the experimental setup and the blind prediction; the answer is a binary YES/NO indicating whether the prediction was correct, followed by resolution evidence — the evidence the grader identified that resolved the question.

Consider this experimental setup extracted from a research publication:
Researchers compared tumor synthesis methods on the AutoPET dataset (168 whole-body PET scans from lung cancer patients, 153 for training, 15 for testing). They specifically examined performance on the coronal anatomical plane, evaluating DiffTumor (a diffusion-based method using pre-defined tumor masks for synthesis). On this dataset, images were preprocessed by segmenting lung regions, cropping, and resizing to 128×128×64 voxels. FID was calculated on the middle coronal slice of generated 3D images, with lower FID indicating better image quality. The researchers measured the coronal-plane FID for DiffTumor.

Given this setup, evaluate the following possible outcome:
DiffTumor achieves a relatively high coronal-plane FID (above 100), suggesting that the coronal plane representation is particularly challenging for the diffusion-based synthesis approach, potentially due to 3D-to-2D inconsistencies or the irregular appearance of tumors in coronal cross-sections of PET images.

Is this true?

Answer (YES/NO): NO